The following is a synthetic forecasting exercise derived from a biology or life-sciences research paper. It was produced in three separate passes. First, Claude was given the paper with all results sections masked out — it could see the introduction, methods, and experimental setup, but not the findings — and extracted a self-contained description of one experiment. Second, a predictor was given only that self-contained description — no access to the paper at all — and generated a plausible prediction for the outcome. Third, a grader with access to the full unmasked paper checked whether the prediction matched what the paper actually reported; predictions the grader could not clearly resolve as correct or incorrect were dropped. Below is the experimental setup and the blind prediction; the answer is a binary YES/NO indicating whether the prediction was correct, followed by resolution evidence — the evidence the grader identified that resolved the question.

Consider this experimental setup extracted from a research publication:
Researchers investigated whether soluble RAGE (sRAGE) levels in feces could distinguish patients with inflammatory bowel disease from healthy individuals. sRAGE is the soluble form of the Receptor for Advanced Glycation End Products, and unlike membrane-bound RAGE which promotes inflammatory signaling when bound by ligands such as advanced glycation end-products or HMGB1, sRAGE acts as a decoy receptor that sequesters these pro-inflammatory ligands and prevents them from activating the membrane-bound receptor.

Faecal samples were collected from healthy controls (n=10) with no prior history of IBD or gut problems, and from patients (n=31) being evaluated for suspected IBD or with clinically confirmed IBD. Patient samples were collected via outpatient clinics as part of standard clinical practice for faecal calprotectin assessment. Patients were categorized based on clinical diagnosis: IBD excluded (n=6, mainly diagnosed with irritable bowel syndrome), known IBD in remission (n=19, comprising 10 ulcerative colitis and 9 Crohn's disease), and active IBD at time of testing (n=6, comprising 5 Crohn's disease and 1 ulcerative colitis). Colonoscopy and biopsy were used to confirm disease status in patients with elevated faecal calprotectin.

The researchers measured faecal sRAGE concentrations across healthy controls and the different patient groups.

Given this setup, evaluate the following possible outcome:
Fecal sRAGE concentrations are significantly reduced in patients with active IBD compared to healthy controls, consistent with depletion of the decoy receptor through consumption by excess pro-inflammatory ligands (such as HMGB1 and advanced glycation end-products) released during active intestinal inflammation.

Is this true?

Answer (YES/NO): NO